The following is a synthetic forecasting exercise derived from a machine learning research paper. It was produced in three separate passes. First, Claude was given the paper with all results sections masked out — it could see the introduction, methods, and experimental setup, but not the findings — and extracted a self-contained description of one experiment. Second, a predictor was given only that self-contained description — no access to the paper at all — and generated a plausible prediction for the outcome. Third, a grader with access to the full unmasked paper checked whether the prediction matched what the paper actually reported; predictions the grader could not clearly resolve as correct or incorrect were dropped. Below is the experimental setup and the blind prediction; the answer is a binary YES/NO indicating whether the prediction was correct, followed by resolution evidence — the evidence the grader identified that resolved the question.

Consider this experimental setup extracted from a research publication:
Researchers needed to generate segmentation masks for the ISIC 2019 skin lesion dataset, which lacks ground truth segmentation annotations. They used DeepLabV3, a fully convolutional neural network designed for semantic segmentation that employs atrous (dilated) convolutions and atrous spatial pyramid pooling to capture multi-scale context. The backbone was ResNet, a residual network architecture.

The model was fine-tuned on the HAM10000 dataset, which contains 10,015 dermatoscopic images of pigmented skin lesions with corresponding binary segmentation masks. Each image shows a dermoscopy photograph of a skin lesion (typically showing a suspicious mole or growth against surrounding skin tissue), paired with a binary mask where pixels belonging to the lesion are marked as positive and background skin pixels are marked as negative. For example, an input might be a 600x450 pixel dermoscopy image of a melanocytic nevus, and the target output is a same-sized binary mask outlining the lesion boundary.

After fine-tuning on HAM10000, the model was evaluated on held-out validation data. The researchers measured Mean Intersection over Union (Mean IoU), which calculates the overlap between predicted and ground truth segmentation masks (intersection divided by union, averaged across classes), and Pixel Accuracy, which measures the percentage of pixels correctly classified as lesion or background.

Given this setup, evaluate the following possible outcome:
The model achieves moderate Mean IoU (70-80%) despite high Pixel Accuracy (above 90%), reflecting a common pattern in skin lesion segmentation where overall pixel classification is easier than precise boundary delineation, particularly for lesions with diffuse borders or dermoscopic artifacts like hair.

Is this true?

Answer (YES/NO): NO